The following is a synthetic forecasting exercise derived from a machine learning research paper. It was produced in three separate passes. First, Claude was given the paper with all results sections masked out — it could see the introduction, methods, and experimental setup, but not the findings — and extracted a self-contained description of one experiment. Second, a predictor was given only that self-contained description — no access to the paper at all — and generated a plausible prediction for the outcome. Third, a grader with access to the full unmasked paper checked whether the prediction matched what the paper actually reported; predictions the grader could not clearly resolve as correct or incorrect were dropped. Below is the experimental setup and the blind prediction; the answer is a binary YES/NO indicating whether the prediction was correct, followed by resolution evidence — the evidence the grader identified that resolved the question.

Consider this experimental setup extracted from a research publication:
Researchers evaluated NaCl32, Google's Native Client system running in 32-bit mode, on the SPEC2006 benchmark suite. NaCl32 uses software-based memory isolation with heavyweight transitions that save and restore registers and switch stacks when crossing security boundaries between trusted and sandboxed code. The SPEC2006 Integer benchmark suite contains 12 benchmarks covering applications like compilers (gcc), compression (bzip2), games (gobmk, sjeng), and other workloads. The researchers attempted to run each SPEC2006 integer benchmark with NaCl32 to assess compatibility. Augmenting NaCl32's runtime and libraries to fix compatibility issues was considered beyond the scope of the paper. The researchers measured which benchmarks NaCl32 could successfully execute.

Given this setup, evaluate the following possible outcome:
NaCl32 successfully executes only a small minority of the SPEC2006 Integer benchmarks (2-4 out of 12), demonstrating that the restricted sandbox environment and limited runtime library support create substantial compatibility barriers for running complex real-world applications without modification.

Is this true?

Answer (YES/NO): NO